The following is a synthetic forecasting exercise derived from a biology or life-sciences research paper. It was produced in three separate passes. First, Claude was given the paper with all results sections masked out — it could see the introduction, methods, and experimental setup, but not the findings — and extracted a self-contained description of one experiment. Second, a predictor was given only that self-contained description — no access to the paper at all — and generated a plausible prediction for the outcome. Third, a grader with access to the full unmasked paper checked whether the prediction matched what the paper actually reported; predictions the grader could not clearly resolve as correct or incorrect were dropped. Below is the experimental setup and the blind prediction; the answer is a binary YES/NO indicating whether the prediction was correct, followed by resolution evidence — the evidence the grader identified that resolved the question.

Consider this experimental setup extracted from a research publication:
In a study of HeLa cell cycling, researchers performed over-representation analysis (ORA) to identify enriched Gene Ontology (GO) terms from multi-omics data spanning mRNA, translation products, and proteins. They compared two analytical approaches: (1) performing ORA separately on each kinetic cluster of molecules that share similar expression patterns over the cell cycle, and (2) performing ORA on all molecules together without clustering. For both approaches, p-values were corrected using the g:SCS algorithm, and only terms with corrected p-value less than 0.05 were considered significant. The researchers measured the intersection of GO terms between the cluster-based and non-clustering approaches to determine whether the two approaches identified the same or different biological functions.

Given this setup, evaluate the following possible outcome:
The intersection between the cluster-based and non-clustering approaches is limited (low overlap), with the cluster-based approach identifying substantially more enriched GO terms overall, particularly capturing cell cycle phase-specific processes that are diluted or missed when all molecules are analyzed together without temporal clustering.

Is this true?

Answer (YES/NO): NO